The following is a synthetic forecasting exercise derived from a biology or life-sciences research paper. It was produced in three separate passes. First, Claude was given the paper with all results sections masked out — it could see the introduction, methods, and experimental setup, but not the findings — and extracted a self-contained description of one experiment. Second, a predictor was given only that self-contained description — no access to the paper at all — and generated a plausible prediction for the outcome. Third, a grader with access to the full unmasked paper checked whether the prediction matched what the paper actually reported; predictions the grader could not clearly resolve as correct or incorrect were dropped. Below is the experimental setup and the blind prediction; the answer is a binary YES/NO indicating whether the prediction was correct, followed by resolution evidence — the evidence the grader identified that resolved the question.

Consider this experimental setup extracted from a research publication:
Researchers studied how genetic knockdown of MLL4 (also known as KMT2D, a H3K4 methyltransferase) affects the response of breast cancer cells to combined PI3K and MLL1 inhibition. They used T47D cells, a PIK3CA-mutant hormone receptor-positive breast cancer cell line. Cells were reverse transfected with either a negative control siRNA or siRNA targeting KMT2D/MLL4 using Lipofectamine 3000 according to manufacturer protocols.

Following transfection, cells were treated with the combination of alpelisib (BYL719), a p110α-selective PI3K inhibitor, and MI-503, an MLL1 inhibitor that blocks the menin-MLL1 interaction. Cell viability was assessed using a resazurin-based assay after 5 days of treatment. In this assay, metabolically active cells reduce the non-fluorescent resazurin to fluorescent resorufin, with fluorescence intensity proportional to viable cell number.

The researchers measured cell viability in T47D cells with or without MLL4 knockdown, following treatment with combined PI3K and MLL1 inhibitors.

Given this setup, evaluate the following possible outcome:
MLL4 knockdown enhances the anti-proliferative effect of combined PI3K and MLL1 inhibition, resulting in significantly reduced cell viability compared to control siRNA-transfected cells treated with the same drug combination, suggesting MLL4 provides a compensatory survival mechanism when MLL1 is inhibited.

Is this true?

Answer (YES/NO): YES